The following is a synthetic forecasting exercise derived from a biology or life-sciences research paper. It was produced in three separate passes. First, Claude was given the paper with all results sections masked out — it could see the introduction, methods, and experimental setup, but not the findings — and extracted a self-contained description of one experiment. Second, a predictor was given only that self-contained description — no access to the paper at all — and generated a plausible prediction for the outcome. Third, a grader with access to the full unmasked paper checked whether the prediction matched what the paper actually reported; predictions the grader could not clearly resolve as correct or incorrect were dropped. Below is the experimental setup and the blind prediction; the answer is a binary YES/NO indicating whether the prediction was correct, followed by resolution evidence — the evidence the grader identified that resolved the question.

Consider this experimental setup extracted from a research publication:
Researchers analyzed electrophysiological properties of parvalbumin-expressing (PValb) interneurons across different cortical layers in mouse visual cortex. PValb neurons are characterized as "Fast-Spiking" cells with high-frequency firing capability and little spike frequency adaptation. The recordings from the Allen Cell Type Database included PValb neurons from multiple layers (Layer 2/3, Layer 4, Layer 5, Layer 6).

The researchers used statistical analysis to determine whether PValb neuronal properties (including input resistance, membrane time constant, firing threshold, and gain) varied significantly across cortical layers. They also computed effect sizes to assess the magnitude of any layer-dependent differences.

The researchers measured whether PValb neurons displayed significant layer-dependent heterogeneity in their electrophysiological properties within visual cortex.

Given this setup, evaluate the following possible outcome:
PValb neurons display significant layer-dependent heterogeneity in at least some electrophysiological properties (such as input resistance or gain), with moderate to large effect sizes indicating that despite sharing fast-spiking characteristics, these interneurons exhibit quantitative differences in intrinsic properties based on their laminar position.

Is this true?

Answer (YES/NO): YES